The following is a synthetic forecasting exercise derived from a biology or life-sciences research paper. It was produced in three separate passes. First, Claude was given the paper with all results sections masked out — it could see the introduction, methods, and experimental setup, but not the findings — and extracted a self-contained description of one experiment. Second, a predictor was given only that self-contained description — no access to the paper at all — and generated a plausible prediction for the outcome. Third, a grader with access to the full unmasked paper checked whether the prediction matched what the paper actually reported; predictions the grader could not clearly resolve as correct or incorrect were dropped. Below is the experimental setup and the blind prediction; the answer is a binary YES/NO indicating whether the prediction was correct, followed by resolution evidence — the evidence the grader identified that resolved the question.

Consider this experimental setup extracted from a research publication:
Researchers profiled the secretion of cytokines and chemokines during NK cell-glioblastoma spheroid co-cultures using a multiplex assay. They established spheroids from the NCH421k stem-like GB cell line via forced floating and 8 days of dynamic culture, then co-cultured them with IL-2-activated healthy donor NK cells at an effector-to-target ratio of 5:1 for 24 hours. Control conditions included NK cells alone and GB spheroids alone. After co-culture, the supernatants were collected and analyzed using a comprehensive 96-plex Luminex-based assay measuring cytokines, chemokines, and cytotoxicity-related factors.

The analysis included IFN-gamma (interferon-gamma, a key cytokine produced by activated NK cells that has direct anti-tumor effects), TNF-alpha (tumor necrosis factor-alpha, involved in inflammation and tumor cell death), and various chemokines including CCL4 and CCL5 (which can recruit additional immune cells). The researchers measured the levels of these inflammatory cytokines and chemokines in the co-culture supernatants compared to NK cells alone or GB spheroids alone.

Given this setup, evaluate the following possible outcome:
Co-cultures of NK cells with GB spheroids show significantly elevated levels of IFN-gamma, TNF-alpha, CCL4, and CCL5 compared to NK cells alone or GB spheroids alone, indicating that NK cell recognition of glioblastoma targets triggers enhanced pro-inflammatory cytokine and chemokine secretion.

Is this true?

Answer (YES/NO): NO